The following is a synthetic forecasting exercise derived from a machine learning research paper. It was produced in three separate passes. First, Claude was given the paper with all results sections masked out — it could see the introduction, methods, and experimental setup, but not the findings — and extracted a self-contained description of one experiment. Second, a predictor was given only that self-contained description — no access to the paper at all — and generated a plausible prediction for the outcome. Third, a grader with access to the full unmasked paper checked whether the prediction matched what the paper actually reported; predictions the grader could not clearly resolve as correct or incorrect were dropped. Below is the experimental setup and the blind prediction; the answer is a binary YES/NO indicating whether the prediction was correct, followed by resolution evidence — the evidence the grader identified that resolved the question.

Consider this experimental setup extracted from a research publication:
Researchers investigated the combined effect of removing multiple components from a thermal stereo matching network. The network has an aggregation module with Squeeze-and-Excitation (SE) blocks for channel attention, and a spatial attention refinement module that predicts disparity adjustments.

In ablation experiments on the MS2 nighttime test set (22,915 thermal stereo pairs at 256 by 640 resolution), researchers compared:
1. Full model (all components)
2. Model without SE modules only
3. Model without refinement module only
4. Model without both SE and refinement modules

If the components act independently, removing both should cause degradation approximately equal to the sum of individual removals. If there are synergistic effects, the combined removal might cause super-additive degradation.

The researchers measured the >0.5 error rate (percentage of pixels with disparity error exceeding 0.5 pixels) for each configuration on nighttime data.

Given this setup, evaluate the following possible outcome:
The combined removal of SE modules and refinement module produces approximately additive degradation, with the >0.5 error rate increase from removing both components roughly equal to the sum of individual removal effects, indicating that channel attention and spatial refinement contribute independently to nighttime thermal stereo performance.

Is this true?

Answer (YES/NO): NO